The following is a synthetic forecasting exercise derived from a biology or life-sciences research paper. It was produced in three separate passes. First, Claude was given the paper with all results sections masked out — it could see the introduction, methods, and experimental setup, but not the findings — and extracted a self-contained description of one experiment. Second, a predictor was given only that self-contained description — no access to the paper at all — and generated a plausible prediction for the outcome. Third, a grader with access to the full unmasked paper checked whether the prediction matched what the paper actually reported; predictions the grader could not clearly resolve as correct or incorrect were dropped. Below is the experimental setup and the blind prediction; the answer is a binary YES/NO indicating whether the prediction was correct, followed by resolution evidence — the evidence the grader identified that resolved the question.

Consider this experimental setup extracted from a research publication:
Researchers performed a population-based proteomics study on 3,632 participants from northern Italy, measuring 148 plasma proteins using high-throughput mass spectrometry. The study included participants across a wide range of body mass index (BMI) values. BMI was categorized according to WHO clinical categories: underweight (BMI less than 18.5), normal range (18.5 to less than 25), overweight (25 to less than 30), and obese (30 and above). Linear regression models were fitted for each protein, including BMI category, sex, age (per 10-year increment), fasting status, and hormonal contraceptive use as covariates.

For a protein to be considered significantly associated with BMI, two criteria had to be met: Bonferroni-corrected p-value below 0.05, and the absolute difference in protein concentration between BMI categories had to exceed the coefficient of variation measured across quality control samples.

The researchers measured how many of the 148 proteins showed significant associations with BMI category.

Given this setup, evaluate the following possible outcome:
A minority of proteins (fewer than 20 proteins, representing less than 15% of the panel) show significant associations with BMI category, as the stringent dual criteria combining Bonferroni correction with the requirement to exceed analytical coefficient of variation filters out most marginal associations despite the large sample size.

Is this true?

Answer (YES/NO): NO